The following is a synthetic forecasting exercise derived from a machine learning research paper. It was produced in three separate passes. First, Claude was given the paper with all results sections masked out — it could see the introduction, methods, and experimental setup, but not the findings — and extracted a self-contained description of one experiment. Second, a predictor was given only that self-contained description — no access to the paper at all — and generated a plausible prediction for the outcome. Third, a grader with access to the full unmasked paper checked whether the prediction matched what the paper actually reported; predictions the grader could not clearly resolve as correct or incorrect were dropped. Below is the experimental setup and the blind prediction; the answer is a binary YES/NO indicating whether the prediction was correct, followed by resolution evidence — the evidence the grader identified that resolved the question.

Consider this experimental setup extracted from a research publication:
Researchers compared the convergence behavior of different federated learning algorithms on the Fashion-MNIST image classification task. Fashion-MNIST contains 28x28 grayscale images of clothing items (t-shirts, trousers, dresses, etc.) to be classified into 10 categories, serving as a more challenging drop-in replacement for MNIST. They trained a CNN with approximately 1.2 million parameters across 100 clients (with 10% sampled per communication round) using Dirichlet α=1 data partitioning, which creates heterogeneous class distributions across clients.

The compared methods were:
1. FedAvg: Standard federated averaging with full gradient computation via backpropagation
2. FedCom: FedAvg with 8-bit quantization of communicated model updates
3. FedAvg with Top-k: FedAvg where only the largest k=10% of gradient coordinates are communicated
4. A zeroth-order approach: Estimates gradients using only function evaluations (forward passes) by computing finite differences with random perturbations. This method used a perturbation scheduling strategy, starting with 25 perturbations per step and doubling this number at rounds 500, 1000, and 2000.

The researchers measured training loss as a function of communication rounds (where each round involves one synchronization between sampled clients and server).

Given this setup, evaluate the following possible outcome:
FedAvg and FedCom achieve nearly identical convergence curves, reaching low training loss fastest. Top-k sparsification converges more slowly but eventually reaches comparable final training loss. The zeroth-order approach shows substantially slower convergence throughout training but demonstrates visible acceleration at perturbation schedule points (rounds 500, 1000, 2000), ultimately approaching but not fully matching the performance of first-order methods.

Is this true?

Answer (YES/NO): NO